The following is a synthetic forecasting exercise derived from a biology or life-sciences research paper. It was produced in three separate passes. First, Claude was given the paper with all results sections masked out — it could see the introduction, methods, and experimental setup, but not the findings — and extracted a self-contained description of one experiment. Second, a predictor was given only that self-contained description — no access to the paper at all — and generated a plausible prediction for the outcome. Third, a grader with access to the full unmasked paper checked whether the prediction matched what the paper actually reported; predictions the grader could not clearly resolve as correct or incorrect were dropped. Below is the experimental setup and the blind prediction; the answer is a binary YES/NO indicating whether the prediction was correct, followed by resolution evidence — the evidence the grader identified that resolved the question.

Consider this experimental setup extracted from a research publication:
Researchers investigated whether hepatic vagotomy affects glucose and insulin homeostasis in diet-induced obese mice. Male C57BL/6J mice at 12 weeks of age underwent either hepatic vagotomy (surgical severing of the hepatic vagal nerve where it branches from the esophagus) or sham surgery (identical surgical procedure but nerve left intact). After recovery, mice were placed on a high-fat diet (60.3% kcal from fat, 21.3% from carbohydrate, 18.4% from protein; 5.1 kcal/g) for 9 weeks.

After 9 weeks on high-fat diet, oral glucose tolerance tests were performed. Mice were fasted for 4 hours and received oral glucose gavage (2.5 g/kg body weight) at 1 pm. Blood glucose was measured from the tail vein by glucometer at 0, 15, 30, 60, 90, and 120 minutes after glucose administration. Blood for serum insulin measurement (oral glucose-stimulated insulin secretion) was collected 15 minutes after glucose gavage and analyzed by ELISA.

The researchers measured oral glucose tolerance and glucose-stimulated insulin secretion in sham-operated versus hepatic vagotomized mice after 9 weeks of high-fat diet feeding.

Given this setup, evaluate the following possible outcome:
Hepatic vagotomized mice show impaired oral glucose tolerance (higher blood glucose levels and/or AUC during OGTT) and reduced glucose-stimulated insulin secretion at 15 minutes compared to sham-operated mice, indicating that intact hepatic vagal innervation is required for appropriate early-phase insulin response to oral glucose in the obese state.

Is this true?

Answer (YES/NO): NO